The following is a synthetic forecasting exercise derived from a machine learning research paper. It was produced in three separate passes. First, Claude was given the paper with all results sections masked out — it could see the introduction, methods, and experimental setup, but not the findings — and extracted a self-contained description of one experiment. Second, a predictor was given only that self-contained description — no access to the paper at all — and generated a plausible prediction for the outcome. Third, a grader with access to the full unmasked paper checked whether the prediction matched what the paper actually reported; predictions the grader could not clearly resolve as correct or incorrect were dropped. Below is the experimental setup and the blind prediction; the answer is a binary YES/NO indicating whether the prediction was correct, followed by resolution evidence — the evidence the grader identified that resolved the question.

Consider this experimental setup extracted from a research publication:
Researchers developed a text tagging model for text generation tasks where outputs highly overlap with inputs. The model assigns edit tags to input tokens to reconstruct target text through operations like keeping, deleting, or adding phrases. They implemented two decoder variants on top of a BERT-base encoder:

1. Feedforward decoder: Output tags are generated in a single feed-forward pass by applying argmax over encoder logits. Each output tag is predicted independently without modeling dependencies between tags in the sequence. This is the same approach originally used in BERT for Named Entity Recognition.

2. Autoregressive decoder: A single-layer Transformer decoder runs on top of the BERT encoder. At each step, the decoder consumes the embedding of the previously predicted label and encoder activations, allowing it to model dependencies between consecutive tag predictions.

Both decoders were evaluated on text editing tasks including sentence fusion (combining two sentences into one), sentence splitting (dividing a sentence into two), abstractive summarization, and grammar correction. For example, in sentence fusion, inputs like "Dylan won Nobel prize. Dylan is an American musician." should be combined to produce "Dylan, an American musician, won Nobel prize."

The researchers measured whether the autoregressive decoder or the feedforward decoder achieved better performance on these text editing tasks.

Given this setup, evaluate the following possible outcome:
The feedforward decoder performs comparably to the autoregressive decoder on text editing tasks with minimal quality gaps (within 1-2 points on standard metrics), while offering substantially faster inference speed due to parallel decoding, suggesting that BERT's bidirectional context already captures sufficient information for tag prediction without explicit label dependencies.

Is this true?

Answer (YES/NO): NO